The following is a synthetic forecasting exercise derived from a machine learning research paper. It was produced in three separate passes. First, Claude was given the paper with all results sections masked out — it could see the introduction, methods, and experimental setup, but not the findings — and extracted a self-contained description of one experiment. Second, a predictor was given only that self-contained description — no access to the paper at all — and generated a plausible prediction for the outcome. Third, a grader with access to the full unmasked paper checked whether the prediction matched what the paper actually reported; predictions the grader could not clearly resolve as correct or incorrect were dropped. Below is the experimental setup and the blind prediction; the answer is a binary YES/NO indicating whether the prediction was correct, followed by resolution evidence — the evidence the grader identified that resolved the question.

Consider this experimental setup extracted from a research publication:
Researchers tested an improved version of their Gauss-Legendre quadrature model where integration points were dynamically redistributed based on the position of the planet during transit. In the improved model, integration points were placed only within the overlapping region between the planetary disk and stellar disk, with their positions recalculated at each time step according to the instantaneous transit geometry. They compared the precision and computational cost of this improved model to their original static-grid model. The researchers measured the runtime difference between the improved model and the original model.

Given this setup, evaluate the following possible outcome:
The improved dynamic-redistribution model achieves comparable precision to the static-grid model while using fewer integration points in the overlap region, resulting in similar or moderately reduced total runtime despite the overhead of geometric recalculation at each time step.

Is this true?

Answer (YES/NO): NO